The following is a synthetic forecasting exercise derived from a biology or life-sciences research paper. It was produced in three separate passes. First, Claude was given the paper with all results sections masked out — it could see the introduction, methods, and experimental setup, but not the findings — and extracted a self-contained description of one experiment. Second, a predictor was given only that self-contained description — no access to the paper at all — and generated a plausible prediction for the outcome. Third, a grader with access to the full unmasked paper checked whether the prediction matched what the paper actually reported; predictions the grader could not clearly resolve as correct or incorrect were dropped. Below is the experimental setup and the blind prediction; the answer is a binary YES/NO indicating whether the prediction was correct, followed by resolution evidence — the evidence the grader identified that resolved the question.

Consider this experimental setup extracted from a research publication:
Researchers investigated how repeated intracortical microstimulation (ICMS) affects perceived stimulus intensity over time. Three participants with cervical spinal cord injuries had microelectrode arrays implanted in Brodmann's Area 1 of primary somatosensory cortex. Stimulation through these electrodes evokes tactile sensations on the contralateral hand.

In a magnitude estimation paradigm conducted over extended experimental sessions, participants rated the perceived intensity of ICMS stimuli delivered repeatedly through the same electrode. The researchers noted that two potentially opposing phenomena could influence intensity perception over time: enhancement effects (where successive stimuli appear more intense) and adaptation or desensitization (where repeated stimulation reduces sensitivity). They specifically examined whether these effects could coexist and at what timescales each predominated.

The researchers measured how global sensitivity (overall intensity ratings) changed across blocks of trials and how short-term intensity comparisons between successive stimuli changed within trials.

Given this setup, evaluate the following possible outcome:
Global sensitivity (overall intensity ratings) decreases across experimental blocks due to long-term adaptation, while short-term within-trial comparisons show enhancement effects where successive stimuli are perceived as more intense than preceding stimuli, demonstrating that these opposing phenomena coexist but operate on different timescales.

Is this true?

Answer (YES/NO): YES